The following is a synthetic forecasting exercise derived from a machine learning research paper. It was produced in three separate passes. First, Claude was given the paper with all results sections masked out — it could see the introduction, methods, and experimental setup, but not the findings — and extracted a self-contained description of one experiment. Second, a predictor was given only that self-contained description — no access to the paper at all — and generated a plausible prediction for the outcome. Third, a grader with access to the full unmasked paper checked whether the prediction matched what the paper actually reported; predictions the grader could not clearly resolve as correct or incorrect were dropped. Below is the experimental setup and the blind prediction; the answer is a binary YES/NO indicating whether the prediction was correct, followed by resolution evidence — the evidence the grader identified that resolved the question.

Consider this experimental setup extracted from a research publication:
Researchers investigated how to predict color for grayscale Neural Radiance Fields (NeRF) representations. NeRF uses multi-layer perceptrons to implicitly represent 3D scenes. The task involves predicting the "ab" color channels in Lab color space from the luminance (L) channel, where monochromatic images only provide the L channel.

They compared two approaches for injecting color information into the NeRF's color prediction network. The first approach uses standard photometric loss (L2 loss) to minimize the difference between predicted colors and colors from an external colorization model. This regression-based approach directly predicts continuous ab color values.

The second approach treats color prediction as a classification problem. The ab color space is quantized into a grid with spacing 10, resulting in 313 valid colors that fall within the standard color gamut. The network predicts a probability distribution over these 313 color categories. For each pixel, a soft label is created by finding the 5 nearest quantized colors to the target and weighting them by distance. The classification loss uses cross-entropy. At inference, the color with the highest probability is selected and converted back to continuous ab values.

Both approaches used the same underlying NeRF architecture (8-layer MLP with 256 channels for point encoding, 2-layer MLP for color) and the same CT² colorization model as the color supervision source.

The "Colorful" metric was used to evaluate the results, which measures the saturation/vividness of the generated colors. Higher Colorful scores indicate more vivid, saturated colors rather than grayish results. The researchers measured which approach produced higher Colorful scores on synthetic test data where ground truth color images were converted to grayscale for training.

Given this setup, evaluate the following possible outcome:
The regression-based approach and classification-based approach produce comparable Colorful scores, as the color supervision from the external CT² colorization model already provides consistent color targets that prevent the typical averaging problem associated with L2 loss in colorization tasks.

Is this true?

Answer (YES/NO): NO